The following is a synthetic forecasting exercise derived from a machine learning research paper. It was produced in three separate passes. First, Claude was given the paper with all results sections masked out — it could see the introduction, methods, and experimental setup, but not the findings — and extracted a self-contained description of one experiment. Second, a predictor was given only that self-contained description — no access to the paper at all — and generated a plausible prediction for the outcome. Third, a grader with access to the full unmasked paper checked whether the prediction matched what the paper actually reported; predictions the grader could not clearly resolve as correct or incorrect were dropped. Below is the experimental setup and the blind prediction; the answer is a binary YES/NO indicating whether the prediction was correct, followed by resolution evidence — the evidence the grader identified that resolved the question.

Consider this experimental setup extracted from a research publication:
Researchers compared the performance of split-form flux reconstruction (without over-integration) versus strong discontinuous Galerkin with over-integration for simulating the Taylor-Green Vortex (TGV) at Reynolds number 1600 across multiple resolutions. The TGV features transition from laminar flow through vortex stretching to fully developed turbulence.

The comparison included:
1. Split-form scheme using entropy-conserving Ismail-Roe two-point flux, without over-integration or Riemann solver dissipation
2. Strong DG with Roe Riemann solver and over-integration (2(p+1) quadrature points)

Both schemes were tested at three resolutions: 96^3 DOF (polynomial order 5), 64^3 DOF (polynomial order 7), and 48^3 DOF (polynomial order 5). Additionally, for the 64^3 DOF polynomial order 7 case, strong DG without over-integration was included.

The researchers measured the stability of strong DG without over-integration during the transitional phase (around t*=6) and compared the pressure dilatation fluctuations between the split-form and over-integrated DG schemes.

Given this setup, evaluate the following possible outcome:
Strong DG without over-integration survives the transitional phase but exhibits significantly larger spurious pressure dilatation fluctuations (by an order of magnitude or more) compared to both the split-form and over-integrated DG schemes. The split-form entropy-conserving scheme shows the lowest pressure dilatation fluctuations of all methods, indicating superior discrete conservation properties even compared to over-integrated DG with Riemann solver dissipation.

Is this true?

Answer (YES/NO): NO